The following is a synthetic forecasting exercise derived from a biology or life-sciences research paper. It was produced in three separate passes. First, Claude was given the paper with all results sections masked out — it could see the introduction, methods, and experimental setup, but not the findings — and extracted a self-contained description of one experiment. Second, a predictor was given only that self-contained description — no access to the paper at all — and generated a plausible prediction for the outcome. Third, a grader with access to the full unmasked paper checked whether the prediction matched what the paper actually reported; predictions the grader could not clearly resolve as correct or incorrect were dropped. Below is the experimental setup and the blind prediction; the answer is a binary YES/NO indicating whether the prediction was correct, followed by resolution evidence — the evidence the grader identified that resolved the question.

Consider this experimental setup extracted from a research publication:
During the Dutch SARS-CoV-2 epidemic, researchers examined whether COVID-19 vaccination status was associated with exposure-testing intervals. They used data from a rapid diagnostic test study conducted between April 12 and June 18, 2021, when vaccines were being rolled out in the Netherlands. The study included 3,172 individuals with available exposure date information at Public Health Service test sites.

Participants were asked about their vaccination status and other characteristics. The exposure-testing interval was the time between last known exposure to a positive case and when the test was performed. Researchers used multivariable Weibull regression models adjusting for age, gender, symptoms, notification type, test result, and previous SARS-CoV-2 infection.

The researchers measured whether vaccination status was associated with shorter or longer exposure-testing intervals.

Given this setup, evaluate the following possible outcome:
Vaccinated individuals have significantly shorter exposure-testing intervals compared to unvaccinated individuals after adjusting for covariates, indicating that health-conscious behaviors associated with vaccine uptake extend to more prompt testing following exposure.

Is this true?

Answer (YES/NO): NO